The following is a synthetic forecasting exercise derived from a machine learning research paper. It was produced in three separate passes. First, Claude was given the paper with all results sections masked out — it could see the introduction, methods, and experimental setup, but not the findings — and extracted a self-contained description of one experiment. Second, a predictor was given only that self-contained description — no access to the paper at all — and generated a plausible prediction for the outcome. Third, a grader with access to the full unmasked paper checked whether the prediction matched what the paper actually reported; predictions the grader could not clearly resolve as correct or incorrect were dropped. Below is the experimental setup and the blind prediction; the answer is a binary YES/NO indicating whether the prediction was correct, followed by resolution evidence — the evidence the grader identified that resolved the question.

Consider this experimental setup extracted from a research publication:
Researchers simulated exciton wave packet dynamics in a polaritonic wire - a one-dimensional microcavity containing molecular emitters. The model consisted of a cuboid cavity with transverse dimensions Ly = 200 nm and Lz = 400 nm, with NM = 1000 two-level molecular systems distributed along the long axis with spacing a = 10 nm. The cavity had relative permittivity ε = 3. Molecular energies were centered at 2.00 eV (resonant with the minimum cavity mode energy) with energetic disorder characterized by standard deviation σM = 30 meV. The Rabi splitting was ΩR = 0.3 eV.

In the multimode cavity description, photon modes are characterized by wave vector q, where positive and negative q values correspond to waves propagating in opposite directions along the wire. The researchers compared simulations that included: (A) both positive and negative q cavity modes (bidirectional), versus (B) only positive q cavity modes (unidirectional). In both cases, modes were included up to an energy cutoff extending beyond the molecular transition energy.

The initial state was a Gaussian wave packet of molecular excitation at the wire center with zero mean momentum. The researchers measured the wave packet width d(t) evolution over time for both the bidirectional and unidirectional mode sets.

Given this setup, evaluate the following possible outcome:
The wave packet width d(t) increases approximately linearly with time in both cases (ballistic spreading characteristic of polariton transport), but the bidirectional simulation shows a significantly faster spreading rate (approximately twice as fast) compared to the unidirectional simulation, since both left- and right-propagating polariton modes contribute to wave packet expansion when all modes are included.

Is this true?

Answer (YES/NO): NO